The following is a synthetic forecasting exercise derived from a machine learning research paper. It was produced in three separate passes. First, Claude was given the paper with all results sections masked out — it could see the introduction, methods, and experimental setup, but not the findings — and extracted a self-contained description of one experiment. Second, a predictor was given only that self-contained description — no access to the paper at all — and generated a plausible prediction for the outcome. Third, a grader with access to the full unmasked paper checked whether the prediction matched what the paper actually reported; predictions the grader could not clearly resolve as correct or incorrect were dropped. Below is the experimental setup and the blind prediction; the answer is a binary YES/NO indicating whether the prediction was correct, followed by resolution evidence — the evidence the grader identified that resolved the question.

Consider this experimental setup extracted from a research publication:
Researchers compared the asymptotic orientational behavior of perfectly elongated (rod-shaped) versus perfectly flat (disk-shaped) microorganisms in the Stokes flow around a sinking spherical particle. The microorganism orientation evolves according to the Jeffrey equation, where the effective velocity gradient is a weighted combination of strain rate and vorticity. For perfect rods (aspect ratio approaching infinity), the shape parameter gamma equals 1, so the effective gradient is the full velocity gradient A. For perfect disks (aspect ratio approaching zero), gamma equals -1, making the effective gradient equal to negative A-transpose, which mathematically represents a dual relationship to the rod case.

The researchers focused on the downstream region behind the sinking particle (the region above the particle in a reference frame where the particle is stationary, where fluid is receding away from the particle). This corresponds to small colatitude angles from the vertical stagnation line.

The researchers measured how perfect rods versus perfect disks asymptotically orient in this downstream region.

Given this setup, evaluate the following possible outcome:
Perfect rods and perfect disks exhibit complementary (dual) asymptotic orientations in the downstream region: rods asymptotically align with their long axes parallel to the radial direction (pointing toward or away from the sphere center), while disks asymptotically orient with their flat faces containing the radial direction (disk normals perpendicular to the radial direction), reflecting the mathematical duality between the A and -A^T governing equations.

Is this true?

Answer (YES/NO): YES